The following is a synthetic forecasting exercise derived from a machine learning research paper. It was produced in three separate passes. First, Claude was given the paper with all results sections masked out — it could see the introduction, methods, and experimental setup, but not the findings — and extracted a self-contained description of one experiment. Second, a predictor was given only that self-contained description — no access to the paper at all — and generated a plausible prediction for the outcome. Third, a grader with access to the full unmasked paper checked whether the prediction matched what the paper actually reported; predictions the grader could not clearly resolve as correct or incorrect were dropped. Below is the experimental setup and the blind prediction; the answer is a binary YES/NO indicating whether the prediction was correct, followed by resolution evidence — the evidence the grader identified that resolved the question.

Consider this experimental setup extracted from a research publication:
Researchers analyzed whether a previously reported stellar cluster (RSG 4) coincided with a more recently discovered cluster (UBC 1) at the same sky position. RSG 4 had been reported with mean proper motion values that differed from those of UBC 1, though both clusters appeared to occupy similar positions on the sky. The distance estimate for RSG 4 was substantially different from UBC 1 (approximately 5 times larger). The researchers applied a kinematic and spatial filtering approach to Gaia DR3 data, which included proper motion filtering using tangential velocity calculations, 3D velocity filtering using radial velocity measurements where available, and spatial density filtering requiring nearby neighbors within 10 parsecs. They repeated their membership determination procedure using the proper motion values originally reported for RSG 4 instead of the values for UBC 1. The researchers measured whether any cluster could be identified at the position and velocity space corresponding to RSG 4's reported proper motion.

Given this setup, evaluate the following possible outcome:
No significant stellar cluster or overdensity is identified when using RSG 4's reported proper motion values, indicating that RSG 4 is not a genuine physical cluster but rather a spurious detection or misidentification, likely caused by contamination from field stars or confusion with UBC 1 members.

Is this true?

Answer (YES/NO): YES